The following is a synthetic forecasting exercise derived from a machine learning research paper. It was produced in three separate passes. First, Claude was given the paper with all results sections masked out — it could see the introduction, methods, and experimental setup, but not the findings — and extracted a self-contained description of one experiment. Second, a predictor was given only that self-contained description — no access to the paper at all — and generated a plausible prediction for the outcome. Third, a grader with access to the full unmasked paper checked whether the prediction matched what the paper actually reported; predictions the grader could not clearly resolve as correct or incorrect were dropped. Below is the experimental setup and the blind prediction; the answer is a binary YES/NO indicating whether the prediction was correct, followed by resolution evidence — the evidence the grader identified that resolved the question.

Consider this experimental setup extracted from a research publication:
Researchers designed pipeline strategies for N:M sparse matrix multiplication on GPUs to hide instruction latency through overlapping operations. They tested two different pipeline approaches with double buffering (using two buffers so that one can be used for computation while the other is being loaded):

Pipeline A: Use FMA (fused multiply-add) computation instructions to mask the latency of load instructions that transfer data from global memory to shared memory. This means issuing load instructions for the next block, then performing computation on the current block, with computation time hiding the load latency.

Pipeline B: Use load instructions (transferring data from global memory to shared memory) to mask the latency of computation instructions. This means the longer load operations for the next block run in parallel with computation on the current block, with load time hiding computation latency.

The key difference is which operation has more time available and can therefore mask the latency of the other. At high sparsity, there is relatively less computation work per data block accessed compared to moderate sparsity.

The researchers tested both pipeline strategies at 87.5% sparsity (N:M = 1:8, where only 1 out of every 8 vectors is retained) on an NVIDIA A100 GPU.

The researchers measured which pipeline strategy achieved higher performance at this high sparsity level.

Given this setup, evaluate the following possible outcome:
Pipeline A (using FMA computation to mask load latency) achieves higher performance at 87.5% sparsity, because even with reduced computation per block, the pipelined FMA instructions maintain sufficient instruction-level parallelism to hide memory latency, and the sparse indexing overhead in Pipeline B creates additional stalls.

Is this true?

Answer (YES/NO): NO